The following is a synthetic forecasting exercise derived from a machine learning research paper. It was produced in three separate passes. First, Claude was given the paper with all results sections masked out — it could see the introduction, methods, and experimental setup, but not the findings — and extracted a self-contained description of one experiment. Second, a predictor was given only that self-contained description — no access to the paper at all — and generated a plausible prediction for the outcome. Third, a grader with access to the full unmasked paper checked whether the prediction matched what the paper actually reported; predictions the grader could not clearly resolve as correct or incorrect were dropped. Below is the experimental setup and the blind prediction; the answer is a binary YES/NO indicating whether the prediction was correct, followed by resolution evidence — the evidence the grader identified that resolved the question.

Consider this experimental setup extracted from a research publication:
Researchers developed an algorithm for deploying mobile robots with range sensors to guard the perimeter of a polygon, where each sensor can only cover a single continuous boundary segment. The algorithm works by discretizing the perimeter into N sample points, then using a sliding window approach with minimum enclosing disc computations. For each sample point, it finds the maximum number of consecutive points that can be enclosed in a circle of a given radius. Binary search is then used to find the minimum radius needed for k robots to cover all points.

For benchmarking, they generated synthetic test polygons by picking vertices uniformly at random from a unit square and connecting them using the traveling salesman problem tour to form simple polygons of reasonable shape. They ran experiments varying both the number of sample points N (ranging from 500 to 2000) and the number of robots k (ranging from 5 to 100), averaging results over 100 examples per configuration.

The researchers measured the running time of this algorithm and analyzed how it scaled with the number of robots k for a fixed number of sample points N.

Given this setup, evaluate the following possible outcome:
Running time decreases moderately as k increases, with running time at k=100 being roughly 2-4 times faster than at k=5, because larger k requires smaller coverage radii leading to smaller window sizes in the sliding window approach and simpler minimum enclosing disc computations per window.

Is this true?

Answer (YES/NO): NO